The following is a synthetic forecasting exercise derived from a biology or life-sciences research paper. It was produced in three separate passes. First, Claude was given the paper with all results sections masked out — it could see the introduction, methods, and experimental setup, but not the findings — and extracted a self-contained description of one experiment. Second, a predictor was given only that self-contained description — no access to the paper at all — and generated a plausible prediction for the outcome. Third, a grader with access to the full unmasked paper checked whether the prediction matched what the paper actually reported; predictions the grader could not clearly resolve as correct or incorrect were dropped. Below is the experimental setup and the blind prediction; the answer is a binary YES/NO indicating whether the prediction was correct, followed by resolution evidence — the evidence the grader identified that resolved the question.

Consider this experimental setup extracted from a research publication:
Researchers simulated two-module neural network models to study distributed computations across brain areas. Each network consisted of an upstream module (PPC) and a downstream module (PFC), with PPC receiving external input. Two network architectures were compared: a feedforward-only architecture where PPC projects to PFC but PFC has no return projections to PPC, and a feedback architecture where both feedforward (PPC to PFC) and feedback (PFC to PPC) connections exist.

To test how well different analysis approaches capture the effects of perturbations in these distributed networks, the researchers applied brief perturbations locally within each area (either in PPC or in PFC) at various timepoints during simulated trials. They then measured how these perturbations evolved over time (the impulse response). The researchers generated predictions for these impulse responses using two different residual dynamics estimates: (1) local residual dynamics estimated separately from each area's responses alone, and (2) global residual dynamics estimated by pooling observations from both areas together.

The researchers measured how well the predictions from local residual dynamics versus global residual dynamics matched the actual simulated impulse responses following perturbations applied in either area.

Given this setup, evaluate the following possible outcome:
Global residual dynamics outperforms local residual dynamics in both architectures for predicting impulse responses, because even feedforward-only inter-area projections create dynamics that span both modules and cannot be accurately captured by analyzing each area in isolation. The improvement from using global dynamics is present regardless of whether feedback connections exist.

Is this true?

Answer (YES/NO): YES